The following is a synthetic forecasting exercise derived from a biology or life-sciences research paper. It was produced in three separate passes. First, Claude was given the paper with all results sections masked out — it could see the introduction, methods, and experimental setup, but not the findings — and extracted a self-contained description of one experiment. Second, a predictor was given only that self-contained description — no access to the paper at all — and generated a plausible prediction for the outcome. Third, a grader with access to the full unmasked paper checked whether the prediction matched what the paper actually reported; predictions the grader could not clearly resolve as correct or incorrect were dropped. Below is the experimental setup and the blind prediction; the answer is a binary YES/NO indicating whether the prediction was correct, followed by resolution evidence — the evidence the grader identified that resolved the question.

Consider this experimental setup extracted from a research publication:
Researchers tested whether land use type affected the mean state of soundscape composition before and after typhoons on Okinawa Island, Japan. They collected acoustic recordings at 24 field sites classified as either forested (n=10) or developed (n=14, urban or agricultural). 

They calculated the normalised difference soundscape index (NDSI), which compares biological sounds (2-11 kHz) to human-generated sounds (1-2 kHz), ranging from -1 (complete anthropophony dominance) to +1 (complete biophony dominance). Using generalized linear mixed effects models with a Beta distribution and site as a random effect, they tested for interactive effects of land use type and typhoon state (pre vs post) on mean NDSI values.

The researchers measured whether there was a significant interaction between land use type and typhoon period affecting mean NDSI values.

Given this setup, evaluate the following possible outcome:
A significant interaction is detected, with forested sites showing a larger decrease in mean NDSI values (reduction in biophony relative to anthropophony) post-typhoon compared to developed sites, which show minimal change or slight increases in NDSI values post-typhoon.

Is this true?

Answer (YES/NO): NO